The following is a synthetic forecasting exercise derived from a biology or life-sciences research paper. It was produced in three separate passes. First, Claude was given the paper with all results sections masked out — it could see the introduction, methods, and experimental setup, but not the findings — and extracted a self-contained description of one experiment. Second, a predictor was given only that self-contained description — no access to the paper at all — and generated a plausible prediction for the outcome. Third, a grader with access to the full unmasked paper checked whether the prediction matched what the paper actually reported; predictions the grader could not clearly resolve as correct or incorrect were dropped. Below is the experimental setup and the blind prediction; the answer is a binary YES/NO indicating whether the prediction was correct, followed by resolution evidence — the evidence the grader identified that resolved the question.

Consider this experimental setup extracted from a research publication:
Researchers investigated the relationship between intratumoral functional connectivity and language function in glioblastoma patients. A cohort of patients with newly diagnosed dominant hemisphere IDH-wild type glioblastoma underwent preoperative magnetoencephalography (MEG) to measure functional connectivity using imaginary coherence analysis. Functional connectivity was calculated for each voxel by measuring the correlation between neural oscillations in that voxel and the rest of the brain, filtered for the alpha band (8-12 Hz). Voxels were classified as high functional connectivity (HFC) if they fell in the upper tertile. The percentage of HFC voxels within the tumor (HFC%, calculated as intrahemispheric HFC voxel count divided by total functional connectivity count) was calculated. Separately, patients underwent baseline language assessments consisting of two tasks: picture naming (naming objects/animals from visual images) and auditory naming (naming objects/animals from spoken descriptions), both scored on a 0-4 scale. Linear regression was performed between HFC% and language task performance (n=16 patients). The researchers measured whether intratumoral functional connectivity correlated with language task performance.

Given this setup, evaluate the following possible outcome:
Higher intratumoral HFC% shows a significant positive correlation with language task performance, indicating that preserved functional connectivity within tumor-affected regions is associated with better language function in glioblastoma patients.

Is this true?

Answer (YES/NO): NO